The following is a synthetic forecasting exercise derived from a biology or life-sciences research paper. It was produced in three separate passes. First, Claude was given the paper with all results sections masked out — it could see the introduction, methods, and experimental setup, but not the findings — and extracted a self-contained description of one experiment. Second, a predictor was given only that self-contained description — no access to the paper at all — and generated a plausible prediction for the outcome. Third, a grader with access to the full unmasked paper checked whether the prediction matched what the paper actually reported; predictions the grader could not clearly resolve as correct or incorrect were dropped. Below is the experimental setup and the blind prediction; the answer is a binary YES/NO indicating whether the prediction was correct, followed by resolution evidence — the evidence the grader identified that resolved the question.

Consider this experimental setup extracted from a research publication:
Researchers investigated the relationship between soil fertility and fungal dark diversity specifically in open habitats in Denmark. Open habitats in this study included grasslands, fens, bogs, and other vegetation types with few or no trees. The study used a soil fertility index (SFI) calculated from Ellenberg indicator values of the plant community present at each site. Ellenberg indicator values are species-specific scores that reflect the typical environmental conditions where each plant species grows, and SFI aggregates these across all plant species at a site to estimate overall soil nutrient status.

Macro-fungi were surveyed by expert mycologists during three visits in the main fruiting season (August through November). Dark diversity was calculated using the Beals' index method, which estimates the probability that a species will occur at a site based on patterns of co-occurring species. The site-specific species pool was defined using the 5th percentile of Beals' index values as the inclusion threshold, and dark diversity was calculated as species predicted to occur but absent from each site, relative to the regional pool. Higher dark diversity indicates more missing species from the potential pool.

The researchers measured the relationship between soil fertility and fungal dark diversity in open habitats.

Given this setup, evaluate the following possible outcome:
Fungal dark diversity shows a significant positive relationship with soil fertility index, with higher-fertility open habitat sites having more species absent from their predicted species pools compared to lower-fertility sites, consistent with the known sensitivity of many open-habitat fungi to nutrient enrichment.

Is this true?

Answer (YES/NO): YES